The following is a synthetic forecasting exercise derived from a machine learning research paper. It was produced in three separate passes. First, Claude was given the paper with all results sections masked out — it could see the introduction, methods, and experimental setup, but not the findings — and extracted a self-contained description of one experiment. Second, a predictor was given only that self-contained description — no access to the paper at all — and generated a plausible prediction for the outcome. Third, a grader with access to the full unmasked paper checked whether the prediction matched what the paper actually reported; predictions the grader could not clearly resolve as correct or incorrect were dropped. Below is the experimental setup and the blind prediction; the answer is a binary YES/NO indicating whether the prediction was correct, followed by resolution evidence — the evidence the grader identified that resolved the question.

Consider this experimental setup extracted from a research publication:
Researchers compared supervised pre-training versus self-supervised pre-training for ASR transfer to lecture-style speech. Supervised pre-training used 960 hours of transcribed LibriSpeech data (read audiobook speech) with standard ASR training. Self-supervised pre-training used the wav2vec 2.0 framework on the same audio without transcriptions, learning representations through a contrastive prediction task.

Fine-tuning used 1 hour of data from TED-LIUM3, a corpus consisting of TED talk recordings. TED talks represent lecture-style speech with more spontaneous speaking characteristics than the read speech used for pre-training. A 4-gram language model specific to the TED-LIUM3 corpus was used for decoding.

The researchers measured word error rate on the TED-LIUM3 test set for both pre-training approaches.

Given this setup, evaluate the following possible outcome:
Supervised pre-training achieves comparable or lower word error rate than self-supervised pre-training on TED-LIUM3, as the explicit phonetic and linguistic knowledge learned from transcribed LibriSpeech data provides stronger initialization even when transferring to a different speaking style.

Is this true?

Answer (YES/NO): YES